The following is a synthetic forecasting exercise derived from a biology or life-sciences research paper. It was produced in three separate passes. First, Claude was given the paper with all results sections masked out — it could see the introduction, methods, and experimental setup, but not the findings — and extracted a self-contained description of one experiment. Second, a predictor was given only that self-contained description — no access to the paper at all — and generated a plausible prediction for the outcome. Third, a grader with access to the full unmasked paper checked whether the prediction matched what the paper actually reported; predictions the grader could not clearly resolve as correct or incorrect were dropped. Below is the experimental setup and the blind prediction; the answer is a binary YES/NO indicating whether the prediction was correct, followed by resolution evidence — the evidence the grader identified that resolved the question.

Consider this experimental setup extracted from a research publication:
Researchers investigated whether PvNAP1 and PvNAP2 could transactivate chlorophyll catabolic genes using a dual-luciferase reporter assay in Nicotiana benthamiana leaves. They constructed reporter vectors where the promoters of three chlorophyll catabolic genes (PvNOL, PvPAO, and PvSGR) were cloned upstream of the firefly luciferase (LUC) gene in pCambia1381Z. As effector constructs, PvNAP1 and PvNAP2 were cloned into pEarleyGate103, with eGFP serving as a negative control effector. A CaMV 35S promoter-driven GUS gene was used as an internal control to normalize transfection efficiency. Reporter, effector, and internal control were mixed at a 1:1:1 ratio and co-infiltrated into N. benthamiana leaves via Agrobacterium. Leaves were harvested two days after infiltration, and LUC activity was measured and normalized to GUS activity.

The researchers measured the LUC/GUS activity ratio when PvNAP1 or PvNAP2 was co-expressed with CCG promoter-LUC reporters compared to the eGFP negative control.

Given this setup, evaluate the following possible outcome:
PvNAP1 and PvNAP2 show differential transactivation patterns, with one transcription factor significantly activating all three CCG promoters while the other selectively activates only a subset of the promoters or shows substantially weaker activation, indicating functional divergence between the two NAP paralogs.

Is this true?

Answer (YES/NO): NO